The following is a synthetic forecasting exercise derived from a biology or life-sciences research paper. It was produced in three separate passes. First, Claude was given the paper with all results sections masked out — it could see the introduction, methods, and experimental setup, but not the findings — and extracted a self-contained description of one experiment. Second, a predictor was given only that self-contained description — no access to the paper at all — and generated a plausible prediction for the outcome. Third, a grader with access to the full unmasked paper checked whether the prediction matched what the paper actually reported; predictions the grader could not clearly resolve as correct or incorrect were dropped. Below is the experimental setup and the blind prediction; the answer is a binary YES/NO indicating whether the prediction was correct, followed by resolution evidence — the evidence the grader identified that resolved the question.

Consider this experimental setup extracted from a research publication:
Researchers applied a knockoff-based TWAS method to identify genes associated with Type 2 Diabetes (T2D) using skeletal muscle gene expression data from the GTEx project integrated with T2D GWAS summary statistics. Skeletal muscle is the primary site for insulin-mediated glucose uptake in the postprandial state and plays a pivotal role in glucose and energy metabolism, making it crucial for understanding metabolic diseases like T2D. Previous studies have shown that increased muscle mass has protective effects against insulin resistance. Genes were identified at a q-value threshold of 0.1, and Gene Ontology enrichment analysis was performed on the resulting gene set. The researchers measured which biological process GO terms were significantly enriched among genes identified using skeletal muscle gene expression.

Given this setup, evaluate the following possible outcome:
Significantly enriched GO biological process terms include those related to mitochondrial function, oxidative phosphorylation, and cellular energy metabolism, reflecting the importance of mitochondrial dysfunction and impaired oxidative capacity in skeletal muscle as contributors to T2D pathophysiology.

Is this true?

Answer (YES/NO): NO